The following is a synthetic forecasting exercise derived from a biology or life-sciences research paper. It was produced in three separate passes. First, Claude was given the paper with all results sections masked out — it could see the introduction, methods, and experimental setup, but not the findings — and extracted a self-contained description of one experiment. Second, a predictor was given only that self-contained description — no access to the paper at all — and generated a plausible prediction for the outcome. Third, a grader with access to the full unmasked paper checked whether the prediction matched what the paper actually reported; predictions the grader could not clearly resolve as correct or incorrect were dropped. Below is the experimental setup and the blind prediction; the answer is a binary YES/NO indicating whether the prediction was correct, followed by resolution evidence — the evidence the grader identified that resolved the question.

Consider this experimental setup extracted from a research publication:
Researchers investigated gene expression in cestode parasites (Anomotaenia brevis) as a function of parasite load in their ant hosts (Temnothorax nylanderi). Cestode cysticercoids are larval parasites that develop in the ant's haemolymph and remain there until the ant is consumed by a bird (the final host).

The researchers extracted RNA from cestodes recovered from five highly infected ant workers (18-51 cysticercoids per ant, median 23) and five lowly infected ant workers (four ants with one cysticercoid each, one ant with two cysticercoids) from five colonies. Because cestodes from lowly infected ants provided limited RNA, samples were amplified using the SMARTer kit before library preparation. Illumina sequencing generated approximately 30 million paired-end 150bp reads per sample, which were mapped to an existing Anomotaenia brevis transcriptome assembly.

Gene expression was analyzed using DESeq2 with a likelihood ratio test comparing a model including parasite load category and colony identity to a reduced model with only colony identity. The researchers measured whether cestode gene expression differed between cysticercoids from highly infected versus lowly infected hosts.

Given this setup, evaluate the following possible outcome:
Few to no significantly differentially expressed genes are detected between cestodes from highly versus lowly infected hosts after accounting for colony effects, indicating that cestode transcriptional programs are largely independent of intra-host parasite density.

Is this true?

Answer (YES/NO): NO